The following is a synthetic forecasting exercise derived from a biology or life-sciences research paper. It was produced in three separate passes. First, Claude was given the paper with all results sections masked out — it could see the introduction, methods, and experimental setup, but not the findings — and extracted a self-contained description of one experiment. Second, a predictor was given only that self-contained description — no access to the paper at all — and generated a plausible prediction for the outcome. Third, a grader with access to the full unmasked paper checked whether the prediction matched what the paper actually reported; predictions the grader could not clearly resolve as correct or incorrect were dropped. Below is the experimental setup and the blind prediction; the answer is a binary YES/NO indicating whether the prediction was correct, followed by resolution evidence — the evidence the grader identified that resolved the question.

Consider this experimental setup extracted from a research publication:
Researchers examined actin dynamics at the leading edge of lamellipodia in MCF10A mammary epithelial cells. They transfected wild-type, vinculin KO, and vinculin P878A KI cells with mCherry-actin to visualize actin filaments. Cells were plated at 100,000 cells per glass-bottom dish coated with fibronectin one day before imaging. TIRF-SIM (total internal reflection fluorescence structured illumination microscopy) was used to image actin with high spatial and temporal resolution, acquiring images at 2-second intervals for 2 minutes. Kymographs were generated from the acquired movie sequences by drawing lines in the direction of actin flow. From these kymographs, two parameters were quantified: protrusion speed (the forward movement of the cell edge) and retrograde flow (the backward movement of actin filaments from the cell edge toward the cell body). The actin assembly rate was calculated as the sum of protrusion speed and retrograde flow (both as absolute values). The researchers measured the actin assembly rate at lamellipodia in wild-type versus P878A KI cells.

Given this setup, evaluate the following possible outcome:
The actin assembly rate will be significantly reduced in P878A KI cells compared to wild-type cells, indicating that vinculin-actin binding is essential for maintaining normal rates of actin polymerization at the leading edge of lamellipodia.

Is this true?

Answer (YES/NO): NO